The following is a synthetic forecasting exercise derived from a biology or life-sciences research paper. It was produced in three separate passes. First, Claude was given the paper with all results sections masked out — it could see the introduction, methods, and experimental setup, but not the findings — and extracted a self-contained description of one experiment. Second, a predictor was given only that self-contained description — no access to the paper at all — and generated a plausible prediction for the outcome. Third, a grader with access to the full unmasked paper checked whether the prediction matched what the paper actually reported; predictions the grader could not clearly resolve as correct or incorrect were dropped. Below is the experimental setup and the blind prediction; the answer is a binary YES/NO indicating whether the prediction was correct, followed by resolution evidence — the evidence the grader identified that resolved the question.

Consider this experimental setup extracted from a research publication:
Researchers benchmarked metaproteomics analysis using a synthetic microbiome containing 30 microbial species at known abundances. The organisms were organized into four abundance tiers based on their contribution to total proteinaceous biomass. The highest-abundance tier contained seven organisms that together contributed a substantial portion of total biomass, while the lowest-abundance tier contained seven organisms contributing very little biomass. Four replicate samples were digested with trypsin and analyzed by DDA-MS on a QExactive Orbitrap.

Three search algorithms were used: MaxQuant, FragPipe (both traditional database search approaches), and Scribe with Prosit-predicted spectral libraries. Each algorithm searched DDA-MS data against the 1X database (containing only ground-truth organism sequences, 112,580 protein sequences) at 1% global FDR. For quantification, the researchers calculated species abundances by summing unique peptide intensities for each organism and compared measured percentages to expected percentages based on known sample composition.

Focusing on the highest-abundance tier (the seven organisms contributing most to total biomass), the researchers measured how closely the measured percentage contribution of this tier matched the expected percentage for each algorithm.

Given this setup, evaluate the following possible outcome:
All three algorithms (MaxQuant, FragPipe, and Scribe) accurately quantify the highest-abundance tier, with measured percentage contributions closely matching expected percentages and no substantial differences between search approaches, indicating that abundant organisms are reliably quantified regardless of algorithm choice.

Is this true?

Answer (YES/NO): NO